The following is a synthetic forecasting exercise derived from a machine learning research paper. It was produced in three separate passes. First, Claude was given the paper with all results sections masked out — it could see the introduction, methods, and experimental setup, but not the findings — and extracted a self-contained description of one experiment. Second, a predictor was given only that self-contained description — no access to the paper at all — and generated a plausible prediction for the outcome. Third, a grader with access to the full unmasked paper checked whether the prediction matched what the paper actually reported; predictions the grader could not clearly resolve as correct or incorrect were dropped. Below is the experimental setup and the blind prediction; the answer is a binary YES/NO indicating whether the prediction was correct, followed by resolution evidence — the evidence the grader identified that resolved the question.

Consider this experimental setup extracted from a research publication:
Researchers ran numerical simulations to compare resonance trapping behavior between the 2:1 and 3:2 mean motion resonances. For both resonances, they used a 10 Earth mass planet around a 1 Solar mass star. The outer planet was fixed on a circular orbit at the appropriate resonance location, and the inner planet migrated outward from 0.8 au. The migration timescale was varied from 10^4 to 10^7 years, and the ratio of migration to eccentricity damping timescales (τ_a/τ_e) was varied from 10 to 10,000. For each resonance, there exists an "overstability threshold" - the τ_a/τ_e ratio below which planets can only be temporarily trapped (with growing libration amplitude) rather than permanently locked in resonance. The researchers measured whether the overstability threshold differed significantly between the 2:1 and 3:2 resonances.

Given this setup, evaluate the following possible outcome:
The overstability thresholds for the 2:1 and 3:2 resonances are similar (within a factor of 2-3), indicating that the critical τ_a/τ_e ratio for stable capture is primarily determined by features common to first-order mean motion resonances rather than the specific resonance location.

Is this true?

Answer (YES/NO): YES